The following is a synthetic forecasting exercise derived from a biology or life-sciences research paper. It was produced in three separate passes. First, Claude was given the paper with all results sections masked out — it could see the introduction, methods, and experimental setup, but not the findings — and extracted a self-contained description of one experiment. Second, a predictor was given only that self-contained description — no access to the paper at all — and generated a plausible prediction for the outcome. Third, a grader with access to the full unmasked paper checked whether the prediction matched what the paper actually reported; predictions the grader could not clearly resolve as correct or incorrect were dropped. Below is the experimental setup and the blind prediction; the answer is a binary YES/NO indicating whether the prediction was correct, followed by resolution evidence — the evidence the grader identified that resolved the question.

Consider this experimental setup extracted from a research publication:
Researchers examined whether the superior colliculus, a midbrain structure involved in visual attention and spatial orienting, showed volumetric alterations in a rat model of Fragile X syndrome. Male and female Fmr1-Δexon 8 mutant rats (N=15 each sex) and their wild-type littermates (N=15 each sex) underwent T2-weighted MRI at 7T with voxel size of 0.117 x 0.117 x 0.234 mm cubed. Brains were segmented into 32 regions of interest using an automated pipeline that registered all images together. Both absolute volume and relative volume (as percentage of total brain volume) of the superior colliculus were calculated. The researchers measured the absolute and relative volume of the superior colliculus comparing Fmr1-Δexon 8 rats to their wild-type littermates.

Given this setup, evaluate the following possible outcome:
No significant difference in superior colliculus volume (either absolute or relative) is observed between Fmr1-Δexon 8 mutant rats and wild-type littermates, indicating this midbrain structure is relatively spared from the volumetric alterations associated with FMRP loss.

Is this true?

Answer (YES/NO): NO